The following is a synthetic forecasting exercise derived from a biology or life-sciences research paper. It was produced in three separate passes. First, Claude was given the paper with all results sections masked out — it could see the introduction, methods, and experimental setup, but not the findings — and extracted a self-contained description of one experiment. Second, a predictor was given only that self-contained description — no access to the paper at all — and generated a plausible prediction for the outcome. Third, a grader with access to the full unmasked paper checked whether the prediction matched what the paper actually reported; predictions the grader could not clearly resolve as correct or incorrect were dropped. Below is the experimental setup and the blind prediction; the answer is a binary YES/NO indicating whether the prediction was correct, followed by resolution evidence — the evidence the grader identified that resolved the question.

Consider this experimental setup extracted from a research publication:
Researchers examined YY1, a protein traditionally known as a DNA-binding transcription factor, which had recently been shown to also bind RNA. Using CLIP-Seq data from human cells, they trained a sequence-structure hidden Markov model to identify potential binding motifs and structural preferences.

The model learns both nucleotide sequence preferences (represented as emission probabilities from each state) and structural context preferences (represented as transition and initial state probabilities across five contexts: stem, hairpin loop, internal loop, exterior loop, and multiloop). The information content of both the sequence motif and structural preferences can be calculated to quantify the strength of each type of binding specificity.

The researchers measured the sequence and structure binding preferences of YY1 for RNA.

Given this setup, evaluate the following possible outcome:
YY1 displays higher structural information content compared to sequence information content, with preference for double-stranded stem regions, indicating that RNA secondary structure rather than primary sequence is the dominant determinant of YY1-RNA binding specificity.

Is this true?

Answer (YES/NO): NO